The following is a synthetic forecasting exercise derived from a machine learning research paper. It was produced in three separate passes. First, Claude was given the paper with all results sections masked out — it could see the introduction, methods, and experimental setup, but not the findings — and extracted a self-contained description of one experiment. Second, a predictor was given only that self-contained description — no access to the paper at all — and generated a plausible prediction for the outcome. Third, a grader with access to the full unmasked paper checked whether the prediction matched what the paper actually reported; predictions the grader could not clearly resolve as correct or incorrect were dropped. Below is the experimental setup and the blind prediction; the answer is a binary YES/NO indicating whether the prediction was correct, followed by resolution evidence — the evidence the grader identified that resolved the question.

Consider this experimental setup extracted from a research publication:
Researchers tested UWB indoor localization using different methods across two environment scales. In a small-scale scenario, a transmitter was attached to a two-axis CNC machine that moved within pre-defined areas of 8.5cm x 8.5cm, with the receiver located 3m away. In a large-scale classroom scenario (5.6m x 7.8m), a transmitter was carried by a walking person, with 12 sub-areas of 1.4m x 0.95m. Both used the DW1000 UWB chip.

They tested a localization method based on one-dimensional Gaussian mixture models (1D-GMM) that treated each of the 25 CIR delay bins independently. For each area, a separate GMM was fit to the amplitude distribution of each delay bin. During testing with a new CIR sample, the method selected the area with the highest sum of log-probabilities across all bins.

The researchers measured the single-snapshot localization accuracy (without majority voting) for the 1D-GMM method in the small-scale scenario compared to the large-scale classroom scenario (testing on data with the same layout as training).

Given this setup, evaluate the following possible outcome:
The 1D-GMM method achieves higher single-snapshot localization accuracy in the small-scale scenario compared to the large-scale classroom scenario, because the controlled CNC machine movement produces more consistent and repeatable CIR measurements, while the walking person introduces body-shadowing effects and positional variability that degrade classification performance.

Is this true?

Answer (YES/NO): YES